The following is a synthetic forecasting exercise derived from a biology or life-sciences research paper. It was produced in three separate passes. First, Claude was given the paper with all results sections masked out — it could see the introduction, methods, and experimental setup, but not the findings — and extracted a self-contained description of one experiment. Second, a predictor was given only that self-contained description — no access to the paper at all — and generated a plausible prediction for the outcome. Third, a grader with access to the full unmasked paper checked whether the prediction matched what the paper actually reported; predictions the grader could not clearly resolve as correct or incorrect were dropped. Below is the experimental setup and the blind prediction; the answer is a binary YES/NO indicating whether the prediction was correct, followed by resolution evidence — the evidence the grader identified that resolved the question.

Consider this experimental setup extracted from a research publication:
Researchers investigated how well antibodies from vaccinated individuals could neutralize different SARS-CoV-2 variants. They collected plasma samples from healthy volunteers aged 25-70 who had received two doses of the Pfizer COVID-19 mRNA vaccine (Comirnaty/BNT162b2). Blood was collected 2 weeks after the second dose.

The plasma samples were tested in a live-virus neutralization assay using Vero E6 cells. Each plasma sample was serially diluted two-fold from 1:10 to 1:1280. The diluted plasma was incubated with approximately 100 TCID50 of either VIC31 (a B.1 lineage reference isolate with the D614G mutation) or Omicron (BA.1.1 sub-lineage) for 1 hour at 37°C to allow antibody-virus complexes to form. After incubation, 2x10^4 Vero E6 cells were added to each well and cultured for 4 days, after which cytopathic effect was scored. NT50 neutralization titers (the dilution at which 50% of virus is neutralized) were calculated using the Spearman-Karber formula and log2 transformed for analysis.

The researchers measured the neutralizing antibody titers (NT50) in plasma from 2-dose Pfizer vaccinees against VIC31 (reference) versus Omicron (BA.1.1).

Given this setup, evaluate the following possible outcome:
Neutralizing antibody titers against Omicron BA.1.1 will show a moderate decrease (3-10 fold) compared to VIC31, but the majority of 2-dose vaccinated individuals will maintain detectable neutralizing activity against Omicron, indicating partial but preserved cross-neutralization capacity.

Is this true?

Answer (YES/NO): NO